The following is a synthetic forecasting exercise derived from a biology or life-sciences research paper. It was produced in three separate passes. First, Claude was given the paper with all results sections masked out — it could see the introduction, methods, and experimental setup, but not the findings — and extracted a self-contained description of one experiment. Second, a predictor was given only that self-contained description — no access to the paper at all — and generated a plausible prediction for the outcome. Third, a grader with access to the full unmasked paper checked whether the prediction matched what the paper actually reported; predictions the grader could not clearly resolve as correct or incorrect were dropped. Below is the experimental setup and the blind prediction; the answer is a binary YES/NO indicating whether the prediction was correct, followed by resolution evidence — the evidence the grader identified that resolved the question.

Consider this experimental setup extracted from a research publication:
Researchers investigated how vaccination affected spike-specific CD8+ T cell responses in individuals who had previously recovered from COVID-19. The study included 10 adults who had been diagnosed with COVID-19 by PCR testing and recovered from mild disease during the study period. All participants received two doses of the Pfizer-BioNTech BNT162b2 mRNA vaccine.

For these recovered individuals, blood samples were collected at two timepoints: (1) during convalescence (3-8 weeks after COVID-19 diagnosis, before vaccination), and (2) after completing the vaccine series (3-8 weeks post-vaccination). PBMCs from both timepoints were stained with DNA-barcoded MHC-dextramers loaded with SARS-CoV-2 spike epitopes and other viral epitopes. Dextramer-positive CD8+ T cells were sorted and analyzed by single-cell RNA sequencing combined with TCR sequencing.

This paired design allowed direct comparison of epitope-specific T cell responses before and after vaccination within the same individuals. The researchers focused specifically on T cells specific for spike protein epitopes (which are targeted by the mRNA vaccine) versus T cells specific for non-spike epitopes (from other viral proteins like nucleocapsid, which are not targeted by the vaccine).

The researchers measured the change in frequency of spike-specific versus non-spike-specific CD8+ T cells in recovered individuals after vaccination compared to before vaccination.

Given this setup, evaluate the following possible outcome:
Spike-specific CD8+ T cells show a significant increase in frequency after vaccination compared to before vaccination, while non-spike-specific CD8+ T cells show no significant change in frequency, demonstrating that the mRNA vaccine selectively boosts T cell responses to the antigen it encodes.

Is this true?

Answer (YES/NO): NO